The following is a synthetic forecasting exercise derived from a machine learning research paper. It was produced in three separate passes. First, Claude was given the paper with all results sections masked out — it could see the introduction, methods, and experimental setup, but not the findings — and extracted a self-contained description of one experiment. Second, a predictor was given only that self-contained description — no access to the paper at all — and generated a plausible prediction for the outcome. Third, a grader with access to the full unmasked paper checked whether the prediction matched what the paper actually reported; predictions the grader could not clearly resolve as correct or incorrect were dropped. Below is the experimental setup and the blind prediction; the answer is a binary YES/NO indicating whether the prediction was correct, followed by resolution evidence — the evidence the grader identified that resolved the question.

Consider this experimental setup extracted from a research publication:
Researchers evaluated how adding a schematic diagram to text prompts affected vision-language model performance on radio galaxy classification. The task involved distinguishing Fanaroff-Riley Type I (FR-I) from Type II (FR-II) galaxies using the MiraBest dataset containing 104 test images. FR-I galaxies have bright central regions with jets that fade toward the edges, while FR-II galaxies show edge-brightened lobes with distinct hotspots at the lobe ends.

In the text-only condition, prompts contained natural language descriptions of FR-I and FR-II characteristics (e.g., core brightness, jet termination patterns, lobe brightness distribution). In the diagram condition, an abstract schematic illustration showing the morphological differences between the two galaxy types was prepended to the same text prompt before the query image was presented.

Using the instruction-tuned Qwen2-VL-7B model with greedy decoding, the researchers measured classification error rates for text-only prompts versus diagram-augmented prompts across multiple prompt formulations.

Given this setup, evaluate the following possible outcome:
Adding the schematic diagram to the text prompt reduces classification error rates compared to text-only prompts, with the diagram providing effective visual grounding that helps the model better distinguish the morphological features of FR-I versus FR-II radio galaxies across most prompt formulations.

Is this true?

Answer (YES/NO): NO